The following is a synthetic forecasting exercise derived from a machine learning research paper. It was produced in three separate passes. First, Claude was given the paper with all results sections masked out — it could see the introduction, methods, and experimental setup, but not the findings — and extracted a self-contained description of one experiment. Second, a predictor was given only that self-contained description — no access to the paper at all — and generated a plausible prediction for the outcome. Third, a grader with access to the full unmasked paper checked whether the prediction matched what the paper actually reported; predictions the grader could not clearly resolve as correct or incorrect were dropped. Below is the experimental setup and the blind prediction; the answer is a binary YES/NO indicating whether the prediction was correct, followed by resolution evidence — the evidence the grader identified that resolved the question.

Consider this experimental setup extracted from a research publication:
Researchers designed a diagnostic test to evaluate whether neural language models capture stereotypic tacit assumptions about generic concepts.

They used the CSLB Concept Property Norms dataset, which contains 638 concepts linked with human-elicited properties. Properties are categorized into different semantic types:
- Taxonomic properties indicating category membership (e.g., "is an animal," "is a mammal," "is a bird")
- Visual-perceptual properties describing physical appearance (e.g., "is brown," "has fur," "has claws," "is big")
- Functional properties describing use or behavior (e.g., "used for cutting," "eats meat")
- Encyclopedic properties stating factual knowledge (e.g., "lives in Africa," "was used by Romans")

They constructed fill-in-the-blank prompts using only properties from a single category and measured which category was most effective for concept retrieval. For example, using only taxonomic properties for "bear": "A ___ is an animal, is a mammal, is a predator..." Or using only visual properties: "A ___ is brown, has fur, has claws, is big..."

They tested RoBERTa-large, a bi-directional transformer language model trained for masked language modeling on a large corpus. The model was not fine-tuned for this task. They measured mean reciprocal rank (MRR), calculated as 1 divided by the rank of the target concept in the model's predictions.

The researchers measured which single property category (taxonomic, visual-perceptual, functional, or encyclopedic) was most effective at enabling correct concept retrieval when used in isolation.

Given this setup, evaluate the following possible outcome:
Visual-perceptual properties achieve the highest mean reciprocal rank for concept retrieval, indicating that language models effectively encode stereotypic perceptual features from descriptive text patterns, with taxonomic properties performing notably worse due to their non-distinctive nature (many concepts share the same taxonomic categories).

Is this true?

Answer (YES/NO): NO